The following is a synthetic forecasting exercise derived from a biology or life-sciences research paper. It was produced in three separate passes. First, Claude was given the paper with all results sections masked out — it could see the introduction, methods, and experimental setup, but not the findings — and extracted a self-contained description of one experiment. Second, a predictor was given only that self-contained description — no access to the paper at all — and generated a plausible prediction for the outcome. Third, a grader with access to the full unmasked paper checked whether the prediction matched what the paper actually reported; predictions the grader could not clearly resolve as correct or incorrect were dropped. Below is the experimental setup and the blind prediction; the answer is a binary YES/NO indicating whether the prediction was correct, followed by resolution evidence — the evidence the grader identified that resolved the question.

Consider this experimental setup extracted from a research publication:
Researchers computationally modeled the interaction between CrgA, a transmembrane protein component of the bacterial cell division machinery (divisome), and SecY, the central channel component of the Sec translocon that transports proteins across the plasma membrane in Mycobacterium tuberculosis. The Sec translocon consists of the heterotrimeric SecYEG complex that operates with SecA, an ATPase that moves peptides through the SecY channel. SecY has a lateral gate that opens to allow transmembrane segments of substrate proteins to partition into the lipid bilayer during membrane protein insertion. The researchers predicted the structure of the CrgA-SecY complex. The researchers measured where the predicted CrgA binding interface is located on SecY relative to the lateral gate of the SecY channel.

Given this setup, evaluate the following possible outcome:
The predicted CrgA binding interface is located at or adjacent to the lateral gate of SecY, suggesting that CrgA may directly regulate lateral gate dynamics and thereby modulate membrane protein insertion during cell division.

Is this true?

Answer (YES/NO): YES